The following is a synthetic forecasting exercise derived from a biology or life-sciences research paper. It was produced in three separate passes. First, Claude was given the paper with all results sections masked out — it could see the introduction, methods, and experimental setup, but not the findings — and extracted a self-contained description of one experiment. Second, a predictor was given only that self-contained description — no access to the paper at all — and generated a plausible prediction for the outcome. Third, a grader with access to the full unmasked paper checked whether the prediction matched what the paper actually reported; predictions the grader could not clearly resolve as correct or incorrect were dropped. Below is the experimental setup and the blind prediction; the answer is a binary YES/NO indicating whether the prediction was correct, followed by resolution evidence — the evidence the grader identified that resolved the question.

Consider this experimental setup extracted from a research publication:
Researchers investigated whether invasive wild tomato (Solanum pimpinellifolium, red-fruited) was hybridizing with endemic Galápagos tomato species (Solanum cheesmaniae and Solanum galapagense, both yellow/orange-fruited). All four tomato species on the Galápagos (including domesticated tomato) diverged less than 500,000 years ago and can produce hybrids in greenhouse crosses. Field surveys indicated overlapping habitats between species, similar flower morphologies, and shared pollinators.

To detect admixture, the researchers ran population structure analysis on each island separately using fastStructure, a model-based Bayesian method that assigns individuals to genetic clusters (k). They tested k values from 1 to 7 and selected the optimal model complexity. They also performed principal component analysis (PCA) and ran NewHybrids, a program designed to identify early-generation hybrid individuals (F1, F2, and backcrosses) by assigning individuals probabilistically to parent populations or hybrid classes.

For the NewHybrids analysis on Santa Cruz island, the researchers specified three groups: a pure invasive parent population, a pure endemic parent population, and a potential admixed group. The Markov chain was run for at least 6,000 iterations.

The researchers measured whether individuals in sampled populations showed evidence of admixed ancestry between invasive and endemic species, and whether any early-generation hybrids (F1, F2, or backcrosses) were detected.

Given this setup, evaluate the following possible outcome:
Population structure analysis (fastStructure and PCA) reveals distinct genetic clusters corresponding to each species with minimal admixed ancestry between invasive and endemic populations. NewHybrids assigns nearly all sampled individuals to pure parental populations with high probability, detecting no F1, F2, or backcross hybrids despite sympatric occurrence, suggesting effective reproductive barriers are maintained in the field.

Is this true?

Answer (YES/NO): NO